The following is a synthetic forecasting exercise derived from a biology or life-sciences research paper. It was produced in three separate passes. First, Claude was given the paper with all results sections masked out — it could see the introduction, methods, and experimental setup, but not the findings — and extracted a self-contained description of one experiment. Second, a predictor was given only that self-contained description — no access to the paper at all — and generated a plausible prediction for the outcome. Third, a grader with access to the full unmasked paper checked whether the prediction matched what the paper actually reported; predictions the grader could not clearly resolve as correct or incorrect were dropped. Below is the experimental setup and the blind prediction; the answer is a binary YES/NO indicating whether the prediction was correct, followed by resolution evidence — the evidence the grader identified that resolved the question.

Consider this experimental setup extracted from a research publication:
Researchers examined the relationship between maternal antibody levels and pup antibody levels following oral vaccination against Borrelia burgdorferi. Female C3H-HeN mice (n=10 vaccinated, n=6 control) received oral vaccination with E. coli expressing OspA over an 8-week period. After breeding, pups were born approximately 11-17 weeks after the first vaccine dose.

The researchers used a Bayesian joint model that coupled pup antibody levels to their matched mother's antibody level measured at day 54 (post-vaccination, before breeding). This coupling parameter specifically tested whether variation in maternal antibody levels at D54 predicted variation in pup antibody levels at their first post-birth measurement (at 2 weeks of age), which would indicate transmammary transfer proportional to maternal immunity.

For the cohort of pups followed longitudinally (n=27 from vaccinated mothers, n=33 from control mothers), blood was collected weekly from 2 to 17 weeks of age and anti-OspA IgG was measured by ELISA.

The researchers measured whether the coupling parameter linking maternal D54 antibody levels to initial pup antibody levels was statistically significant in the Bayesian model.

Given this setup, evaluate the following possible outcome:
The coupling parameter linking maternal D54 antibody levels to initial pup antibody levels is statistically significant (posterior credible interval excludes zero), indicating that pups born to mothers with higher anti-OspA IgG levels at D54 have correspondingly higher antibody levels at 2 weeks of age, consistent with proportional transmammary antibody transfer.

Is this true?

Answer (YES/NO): YES